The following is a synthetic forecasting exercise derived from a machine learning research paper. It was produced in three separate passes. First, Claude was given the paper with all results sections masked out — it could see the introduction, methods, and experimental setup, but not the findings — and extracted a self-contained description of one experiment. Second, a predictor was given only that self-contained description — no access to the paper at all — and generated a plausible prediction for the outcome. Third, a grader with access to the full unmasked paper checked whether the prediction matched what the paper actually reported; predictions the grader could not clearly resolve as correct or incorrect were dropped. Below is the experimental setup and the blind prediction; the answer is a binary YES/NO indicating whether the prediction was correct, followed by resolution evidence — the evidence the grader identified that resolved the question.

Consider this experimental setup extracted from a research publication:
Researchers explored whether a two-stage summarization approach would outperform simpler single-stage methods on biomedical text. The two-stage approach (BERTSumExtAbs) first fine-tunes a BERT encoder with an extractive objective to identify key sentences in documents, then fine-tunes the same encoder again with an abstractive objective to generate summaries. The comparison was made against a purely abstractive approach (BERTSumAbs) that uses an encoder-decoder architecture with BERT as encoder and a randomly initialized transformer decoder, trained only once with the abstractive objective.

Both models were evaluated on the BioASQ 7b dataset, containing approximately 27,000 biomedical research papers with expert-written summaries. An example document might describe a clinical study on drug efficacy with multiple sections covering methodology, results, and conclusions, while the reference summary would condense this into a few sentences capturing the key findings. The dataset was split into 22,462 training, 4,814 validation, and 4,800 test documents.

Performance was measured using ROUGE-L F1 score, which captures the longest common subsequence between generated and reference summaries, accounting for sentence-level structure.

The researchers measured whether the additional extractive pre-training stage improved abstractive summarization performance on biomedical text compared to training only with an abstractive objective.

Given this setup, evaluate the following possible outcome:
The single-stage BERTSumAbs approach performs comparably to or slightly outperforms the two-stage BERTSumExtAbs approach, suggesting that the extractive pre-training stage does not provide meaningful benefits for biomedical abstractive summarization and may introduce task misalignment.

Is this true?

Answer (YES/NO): NO